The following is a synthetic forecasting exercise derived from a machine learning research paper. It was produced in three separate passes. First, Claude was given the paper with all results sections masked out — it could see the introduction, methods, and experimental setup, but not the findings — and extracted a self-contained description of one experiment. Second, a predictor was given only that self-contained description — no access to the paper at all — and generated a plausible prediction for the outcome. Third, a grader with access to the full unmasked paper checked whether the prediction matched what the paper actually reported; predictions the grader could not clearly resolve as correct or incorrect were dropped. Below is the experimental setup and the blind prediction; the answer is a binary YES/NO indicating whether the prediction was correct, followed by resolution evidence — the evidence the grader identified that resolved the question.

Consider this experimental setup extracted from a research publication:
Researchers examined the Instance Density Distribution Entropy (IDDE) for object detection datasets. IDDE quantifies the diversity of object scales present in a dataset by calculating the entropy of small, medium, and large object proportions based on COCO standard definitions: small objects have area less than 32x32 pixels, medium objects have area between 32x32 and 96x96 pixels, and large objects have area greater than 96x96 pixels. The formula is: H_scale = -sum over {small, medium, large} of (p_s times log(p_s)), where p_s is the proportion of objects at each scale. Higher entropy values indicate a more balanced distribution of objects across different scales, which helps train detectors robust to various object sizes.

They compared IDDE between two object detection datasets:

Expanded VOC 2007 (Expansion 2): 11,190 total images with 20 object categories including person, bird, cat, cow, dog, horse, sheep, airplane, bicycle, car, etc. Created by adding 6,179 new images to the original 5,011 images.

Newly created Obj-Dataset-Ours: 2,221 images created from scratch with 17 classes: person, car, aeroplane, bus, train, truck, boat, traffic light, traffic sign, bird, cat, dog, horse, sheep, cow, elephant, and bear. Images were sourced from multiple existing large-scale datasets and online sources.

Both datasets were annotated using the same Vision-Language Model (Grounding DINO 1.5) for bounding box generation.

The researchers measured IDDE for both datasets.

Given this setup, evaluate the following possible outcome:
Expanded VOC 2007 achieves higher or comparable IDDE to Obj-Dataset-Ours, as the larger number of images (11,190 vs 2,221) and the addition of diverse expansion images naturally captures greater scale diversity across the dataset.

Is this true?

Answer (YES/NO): YES